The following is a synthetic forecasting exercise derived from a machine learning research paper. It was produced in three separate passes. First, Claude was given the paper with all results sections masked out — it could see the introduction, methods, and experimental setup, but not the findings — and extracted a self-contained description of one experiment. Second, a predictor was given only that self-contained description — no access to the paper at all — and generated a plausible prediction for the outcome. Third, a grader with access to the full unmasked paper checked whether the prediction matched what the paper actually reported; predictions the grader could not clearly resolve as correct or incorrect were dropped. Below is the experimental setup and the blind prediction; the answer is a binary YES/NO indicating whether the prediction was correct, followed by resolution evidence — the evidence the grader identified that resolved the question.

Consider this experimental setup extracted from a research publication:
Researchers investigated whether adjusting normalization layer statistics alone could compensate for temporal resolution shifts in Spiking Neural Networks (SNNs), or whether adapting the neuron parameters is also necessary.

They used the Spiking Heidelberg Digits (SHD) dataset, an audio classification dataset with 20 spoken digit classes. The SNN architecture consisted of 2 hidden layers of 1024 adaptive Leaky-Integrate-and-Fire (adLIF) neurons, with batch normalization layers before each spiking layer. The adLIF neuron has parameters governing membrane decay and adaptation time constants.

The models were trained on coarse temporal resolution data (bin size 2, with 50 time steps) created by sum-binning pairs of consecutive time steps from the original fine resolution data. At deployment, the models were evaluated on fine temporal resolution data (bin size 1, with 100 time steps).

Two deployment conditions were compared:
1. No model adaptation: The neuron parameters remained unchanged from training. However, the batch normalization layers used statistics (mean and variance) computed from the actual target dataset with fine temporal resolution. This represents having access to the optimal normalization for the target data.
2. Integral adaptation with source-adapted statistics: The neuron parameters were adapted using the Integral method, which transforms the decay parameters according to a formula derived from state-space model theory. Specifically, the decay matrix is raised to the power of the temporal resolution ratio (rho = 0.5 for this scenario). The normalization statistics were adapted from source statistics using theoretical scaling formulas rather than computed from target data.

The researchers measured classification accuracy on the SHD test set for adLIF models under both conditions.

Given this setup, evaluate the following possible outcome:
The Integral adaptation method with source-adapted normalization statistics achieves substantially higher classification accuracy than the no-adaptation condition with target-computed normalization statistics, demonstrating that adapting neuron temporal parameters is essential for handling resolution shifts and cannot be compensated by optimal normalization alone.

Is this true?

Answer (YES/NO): YES